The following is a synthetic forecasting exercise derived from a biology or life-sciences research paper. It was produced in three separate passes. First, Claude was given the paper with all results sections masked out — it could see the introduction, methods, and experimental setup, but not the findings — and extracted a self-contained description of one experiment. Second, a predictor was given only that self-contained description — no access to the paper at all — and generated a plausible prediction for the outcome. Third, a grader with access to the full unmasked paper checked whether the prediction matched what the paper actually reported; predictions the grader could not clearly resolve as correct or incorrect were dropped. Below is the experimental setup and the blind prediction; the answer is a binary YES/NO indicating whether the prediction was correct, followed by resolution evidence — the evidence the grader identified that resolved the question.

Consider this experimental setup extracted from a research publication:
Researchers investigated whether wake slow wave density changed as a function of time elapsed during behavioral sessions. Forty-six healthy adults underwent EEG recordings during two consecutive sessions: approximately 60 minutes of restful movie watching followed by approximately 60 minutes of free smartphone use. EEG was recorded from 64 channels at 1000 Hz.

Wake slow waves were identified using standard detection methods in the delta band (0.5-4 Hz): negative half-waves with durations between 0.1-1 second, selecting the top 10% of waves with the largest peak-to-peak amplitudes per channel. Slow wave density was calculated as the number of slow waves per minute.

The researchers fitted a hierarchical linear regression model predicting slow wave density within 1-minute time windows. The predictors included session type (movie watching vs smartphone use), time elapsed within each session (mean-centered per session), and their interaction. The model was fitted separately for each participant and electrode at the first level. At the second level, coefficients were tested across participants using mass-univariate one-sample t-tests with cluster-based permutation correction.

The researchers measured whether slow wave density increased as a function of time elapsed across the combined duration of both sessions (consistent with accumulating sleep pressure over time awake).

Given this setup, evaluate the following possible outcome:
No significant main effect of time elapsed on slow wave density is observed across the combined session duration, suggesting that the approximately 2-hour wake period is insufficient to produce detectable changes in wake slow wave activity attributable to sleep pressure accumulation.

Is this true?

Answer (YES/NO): YES